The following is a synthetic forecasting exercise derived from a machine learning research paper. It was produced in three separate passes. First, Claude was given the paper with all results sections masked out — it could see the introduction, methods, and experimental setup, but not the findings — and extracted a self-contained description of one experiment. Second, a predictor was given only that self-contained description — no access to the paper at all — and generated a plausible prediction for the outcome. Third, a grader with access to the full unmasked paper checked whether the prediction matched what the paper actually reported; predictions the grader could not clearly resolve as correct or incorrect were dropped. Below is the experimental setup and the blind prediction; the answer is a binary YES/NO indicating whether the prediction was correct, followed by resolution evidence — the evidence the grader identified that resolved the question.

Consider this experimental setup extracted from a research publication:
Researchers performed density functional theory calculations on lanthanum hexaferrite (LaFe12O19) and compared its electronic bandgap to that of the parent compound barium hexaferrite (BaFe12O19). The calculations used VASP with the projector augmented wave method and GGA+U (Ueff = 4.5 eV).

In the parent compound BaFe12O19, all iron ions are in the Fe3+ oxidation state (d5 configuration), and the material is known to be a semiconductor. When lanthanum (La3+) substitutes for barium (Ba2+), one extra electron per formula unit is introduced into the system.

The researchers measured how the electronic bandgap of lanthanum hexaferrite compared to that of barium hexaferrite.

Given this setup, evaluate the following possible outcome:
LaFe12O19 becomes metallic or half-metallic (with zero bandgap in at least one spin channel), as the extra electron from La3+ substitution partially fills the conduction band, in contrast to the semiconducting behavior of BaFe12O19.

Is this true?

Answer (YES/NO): NO